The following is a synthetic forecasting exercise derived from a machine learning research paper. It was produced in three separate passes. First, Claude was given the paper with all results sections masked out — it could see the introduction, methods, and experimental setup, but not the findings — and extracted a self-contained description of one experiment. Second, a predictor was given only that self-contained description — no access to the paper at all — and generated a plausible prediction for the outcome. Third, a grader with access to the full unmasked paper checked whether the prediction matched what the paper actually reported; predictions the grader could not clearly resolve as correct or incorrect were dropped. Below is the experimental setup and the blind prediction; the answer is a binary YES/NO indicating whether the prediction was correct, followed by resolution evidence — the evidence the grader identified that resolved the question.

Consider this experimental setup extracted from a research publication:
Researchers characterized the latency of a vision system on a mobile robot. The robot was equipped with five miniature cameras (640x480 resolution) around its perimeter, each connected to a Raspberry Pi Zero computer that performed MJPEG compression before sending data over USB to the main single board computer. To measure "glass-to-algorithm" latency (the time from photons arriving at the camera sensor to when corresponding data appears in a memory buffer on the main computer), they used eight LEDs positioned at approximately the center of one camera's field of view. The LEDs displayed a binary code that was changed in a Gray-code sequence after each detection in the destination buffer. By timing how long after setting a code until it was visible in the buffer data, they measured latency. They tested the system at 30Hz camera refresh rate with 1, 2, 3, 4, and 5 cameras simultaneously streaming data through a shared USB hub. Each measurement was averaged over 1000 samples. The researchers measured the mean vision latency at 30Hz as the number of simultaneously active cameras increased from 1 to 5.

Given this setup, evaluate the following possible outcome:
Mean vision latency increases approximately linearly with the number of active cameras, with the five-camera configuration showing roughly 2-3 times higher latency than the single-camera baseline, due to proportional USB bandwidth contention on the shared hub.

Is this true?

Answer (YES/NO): NO